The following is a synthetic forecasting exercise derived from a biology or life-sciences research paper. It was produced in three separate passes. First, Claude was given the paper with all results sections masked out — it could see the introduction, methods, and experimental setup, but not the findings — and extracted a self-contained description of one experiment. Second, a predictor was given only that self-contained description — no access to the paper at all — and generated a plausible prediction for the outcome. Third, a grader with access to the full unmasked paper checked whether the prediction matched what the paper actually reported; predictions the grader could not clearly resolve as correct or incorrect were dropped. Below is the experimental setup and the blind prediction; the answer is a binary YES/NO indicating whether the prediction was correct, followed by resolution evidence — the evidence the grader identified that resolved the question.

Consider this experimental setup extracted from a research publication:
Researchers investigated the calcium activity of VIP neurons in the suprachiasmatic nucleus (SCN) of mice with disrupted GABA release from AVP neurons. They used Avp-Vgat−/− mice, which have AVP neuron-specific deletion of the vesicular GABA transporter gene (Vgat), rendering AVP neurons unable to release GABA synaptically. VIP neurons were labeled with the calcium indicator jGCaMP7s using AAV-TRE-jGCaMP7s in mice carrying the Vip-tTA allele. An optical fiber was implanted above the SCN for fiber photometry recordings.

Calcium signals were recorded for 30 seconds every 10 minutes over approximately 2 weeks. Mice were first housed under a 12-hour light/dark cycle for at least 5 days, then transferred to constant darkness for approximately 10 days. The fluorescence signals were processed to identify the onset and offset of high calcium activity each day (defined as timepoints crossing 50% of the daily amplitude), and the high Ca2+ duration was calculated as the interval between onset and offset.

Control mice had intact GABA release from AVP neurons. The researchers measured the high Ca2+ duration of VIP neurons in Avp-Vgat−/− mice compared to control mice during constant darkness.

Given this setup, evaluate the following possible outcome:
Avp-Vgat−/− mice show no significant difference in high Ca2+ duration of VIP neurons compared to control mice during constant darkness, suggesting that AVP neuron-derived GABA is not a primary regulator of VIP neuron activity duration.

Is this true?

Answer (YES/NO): NO